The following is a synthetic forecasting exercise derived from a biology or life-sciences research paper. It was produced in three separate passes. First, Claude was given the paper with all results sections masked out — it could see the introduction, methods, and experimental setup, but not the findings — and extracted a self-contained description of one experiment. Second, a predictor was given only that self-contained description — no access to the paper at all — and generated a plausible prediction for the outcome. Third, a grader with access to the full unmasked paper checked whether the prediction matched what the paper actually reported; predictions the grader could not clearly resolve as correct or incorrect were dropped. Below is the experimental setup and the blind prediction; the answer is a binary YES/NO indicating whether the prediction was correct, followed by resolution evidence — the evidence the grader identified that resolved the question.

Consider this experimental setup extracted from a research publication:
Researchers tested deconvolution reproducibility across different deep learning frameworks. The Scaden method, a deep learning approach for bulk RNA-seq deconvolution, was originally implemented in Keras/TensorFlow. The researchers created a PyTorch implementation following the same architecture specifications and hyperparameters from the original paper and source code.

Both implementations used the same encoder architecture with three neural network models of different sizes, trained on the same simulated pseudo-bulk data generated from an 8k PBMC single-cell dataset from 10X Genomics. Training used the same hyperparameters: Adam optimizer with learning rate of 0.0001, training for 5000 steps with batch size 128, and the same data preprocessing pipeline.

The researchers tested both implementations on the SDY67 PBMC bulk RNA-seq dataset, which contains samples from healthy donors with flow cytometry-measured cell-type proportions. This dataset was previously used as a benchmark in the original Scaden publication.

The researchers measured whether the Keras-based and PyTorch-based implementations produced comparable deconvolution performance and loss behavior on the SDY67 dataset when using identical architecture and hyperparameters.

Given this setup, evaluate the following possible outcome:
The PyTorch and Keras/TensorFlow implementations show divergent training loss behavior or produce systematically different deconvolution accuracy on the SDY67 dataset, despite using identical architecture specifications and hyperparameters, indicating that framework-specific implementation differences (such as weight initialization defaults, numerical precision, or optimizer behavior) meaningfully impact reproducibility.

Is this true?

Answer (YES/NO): NO